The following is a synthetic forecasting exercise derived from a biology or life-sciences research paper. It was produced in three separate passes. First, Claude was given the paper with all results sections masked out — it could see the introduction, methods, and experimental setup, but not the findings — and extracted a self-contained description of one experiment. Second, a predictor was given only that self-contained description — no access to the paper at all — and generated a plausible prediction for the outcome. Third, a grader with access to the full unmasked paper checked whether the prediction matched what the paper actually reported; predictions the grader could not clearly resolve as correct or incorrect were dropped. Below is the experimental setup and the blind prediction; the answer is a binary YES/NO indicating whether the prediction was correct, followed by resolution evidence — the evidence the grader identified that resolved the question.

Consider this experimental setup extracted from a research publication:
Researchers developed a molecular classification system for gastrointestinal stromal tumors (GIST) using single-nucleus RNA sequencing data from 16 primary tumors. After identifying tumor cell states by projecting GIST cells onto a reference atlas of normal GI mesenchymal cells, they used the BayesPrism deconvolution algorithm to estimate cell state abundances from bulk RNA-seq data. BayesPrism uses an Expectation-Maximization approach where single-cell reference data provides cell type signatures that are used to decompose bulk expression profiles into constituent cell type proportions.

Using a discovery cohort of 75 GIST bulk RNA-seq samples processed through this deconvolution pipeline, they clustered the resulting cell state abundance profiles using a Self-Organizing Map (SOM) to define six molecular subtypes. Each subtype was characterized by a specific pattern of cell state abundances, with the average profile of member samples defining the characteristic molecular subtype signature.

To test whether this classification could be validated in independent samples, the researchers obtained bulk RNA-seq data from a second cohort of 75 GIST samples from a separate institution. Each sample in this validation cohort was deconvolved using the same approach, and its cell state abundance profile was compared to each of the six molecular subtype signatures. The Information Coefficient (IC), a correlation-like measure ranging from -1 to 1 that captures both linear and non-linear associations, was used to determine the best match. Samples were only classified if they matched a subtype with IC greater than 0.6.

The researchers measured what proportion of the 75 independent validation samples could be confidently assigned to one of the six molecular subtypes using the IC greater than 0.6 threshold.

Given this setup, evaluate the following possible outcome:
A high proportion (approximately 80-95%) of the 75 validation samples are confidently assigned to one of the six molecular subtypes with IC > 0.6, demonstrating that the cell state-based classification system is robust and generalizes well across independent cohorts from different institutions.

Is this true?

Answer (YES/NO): NO